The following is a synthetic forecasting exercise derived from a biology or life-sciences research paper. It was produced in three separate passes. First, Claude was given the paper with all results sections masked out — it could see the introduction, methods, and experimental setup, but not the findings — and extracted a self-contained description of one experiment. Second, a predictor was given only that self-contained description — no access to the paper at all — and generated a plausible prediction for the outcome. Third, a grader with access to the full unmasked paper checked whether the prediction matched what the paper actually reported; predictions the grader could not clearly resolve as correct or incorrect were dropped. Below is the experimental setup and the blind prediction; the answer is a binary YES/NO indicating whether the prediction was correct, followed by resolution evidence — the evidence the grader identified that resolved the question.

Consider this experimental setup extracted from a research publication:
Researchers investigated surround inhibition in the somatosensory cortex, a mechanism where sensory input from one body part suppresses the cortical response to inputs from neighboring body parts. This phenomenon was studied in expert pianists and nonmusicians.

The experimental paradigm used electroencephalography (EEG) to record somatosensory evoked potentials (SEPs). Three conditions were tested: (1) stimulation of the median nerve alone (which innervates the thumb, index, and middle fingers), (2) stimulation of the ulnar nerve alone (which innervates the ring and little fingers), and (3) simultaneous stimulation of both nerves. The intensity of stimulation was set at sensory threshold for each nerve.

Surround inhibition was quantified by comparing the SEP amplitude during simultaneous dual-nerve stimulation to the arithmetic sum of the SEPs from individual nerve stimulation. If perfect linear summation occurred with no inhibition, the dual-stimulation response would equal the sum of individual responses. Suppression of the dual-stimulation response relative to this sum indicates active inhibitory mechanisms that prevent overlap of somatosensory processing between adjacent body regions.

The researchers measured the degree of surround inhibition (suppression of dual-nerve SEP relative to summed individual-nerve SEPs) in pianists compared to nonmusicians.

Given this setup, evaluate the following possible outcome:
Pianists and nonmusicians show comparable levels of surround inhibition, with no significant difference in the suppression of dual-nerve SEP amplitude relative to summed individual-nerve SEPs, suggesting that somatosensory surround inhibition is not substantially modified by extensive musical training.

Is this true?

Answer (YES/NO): NO